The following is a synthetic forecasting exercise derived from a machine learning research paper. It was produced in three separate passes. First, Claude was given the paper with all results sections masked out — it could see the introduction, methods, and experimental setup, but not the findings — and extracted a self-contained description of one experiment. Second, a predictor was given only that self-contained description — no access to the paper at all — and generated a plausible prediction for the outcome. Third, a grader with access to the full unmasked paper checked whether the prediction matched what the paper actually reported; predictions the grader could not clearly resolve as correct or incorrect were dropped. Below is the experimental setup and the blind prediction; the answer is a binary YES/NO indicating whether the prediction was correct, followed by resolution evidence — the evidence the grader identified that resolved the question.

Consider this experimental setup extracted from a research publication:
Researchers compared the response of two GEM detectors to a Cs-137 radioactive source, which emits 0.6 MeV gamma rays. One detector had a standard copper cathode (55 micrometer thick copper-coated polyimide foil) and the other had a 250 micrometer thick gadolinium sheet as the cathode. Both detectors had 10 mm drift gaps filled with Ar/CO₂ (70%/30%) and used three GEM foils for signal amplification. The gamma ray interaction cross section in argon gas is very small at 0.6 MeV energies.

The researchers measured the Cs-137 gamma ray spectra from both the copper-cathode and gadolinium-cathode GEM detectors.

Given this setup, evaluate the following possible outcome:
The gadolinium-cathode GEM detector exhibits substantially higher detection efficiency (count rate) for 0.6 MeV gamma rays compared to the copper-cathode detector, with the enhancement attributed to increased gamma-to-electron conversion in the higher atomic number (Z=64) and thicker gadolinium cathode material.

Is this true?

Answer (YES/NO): NO